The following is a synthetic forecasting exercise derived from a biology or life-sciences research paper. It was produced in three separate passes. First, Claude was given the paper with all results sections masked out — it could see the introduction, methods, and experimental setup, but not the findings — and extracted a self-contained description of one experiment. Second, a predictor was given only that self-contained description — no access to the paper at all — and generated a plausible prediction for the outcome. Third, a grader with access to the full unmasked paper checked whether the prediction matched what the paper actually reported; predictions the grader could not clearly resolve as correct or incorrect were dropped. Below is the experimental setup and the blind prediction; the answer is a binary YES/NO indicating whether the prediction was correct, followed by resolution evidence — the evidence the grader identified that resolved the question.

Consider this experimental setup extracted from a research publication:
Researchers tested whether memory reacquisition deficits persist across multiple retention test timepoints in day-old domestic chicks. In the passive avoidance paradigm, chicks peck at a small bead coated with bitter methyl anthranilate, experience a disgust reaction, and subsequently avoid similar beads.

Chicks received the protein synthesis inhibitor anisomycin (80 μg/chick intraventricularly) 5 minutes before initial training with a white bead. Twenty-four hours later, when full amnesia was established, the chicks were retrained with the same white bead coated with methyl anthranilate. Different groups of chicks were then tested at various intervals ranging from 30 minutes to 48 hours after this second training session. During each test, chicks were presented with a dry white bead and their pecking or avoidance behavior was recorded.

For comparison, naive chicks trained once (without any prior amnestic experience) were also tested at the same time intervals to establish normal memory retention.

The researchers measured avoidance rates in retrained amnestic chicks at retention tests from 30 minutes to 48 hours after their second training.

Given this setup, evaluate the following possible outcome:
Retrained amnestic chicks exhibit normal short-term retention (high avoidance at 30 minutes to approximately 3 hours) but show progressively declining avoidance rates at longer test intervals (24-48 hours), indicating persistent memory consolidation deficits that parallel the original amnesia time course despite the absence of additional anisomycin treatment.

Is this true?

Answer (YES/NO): NO